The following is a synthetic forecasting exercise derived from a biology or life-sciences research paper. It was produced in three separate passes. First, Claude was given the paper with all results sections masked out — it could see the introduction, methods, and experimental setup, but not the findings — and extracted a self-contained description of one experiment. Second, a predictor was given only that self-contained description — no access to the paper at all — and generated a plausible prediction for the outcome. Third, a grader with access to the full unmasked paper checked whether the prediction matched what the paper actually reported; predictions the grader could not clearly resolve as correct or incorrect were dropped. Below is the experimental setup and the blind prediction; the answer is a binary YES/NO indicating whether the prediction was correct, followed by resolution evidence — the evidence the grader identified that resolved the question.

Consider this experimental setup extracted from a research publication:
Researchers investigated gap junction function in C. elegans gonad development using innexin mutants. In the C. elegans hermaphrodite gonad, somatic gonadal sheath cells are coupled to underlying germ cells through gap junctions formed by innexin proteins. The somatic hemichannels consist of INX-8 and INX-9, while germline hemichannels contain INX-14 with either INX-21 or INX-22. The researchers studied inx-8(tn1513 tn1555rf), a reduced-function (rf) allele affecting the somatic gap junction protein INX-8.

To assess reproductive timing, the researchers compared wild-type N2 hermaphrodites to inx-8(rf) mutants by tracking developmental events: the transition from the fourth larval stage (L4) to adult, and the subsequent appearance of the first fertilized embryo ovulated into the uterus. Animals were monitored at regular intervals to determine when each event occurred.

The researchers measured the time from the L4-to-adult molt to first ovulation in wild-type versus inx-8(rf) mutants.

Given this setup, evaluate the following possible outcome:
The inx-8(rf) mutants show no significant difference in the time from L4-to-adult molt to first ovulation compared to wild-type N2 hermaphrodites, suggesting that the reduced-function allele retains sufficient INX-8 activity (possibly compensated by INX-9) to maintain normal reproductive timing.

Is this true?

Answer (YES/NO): NO